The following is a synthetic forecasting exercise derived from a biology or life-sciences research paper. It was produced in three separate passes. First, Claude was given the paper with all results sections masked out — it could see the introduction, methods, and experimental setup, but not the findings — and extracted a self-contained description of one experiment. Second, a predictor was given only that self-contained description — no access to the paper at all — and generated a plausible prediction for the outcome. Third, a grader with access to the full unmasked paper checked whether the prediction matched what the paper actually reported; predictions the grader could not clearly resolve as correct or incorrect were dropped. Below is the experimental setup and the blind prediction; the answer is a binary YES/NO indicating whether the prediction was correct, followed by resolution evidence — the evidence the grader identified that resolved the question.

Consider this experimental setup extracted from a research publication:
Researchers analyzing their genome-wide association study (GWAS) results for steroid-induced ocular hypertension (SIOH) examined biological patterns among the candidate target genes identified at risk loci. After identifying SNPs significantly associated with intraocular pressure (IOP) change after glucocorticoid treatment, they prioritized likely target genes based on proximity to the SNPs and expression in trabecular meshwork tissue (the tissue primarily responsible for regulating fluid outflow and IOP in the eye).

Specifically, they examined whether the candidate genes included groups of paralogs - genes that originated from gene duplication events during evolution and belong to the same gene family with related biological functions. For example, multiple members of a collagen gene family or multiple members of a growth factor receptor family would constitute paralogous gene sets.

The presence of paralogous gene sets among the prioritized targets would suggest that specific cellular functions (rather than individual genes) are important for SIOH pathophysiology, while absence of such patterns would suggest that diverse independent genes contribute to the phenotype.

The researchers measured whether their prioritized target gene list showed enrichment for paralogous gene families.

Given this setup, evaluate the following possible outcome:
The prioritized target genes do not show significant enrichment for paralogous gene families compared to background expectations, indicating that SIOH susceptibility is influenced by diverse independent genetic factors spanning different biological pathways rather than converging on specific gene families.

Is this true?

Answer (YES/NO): NO